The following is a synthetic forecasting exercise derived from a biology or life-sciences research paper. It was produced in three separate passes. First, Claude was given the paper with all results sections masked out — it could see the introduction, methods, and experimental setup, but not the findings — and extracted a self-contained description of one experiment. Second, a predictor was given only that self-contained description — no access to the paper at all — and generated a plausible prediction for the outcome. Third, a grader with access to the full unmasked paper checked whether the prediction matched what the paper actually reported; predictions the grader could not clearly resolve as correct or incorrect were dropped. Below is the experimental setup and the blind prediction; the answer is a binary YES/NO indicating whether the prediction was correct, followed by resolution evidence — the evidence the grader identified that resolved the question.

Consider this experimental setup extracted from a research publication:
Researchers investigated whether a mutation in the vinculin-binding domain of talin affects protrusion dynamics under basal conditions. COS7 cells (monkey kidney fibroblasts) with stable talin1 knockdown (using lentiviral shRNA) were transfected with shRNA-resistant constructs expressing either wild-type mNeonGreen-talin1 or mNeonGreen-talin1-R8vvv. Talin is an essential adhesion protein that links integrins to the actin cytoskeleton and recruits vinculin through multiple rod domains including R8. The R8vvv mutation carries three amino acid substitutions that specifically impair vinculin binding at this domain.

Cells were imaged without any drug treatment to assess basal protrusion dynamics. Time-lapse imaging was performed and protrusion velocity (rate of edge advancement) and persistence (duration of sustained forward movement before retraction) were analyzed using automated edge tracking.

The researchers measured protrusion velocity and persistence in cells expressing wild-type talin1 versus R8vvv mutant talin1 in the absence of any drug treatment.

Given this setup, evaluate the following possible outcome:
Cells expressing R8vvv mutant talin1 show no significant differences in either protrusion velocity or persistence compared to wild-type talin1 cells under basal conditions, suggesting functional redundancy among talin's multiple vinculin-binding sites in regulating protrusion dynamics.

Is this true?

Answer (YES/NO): NO